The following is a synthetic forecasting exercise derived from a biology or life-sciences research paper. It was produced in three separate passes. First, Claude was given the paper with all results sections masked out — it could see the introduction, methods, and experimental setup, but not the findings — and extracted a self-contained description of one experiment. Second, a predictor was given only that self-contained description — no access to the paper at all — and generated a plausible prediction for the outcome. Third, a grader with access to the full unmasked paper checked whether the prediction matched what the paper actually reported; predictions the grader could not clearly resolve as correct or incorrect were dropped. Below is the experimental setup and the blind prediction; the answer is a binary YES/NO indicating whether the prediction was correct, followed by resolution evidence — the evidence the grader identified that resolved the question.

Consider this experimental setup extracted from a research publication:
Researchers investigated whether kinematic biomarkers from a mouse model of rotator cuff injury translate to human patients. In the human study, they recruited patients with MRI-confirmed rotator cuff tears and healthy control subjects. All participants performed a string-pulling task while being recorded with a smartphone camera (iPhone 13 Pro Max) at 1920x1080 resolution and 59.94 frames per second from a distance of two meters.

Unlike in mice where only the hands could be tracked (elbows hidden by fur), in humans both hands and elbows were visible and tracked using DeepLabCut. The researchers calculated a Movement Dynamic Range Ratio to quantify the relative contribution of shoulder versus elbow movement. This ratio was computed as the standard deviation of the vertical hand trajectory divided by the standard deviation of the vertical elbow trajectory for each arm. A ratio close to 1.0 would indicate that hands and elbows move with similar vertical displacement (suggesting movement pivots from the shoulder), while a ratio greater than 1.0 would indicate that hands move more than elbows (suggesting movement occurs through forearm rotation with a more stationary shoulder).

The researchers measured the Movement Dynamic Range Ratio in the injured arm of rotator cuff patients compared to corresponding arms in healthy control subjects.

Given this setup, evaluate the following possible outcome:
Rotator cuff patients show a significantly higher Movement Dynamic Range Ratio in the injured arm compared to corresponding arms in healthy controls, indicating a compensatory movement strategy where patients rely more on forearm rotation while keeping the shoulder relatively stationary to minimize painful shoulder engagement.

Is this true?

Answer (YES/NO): YES